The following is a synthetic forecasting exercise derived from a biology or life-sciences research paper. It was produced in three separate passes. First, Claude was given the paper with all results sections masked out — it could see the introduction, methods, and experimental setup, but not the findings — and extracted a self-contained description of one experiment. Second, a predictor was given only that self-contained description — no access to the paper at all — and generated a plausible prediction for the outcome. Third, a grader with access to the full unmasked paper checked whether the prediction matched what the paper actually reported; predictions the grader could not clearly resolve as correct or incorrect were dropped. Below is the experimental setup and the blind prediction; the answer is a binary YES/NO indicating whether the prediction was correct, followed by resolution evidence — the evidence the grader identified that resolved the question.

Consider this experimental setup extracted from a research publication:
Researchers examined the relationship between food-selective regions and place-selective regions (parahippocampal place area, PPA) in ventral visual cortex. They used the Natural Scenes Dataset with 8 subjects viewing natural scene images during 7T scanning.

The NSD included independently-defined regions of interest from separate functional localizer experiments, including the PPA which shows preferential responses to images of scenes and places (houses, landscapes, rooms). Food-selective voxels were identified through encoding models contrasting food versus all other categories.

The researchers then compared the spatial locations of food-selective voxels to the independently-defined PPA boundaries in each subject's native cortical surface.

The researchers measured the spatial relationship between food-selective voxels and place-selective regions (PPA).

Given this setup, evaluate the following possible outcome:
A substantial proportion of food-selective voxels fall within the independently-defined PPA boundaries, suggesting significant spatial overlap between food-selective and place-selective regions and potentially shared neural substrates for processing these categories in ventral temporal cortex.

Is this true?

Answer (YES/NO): NO